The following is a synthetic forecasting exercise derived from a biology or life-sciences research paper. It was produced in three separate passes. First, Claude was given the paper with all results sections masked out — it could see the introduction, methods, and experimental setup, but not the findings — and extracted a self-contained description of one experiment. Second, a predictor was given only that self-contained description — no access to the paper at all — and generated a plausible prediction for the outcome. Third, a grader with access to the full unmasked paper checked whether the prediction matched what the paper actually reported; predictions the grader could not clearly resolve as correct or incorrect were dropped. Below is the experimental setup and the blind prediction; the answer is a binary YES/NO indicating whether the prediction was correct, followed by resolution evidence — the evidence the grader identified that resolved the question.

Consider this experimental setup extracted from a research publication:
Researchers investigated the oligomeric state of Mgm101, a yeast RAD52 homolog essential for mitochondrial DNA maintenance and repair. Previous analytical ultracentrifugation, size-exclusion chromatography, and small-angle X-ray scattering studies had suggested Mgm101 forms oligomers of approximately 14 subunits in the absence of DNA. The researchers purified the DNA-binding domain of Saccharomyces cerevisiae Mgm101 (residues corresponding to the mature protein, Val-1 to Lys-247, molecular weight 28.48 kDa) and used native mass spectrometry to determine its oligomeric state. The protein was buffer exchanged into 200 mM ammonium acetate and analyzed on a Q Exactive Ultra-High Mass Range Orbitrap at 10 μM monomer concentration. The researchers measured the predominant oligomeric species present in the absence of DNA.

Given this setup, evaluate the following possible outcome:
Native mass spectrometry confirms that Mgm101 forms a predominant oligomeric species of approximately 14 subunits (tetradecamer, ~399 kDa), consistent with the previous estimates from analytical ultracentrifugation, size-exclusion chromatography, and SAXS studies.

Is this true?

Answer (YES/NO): NO